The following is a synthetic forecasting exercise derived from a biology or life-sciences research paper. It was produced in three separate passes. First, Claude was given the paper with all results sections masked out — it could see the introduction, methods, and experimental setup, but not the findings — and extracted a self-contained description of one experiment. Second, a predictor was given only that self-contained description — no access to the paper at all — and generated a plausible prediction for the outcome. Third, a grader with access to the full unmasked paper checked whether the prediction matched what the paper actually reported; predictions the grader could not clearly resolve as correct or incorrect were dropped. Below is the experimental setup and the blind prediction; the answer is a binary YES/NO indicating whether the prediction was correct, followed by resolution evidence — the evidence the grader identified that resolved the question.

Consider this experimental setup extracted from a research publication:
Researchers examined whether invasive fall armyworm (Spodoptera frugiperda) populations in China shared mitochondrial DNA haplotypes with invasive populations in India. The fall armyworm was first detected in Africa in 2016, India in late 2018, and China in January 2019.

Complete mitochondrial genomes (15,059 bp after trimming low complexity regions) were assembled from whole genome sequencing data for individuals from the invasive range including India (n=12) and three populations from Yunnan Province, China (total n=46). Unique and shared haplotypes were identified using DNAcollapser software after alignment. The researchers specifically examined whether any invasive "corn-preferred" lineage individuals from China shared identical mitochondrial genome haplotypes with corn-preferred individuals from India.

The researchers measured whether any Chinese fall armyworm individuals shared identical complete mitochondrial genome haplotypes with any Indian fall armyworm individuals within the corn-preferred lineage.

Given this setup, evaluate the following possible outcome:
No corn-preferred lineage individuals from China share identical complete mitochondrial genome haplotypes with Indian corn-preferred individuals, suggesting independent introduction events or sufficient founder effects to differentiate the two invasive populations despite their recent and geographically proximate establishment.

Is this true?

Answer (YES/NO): NO